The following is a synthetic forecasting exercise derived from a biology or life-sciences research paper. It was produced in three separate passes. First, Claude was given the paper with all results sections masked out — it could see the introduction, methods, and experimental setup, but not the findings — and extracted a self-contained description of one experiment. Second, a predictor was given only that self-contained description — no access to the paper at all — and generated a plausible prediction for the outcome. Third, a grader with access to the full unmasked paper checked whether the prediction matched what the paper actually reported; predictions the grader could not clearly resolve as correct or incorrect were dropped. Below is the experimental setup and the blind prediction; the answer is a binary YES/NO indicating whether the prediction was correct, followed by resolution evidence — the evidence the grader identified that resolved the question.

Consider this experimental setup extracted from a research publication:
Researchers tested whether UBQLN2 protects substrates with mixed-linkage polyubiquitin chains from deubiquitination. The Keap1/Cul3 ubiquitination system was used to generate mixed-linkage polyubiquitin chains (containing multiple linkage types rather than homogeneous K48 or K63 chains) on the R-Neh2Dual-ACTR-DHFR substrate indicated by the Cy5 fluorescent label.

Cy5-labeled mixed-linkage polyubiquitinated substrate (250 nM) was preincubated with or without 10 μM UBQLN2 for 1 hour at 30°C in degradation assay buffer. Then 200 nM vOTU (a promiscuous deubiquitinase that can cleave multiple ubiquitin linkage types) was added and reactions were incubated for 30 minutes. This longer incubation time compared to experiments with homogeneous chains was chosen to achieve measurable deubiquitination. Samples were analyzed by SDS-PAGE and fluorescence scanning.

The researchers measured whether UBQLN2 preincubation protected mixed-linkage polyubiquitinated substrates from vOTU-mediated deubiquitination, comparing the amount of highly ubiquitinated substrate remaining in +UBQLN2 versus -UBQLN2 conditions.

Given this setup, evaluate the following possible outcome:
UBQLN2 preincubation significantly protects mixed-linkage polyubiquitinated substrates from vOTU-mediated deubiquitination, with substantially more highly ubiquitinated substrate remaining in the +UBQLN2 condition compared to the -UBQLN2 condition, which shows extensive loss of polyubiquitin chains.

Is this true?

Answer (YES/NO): YES